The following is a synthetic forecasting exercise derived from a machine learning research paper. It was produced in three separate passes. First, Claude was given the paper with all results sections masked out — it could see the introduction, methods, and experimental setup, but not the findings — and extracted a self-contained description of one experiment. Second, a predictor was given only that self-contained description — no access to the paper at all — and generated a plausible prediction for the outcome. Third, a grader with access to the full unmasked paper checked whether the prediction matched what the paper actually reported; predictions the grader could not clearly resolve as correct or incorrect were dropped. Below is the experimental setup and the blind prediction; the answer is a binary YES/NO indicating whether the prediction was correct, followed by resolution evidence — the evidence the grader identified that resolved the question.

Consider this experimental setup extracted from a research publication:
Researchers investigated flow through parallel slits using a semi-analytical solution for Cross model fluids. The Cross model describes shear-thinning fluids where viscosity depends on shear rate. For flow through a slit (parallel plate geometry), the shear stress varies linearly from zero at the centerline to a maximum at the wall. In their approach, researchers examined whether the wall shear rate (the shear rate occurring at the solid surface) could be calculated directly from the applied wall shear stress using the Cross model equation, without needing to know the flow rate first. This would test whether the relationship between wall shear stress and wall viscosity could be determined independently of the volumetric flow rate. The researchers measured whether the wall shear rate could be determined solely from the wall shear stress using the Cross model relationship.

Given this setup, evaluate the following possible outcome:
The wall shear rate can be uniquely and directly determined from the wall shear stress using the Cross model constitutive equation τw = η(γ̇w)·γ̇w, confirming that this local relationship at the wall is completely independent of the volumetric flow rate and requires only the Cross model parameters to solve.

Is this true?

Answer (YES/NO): NO